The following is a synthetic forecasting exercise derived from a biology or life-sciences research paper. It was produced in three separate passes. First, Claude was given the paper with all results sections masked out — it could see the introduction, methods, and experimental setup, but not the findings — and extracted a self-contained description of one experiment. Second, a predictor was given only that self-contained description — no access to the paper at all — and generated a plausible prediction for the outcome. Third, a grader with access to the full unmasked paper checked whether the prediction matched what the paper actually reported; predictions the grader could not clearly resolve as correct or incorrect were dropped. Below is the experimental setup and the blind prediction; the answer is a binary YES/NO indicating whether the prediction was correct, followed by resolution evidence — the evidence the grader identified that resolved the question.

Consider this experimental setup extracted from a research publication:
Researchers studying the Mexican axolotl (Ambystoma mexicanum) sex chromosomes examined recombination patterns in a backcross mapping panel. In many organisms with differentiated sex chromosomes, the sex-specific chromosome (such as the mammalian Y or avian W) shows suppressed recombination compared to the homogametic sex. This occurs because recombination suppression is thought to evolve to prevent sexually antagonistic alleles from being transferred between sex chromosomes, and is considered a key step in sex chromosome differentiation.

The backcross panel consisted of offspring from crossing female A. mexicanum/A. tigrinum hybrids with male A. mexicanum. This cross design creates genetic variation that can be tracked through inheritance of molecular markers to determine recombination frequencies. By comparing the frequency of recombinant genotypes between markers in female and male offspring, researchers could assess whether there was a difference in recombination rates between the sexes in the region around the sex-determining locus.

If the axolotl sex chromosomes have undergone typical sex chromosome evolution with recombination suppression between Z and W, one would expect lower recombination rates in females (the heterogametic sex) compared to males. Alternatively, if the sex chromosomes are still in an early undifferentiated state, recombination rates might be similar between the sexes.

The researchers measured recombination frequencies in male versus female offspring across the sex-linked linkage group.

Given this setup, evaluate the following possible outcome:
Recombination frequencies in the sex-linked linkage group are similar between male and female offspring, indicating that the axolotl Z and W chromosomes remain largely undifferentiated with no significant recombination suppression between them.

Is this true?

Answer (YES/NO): YES